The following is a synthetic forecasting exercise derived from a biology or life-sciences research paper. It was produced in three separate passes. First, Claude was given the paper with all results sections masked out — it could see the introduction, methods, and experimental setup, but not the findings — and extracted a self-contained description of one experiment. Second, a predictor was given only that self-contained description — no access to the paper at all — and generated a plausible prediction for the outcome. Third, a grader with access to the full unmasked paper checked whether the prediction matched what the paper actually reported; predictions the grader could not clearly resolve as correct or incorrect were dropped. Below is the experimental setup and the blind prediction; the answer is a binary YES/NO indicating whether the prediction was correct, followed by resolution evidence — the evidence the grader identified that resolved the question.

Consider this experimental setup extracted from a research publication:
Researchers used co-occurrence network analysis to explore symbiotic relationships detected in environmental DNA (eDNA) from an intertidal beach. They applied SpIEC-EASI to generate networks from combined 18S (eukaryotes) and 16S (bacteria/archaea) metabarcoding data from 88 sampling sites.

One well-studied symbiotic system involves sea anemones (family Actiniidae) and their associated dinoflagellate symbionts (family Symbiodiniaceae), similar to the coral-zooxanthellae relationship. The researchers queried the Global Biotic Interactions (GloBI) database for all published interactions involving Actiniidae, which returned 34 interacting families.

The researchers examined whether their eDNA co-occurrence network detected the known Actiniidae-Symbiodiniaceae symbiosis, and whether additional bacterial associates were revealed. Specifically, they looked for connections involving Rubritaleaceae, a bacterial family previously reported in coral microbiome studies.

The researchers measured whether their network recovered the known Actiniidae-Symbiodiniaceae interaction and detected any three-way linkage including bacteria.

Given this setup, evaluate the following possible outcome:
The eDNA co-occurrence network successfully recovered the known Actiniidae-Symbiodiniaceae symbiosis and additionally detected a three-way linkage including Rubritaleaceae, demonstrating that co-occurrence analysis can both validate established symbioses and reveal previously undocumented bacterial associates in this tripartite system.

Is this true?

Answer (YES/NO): YES